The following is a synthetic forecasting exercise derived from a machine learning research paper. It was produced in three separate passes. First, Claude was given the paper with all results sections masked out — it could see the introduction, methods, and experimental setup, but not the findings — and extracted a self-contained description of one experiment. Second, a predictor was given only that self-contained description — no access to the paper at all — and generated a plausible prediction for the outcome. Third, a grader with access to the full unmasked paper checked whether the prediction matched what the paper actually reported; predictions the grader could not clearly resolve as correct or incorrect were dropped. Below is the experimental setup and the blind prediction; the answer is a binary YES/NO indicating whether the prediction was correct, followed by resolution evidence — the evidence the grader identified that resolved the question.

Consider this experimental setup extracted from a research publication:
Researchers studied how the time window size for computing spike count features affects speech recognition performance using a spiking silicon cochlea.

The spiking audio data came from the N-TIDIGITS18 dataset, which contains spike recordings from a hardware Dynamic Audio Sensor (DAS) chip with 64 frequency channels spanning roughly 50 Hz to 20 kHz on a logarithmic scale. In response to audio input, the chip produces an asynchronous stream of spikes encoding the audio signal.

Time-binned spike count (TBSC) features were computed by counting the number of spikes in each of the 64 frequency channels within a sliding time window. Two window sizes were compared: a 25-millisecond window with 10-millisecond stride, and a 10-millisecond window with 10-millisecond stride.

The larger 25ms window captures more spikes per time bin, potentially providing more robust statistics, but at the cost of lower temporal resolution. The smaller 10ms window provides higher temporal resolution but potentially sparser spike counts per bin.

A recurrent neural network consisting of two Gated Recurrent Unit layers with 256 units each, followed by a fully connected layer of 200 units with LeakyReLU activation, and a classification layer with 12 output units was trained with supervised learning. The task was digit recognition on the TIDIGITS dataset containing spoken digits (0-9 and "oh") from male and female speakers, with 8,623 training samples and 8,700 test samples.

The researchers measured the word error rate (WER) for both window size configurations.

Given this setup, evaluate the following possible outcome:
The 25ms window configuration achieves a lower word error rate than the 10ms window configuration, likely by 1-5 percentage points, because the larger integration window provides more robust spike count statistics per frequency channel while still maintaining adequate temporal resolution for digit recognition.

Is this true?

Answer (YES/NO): NO